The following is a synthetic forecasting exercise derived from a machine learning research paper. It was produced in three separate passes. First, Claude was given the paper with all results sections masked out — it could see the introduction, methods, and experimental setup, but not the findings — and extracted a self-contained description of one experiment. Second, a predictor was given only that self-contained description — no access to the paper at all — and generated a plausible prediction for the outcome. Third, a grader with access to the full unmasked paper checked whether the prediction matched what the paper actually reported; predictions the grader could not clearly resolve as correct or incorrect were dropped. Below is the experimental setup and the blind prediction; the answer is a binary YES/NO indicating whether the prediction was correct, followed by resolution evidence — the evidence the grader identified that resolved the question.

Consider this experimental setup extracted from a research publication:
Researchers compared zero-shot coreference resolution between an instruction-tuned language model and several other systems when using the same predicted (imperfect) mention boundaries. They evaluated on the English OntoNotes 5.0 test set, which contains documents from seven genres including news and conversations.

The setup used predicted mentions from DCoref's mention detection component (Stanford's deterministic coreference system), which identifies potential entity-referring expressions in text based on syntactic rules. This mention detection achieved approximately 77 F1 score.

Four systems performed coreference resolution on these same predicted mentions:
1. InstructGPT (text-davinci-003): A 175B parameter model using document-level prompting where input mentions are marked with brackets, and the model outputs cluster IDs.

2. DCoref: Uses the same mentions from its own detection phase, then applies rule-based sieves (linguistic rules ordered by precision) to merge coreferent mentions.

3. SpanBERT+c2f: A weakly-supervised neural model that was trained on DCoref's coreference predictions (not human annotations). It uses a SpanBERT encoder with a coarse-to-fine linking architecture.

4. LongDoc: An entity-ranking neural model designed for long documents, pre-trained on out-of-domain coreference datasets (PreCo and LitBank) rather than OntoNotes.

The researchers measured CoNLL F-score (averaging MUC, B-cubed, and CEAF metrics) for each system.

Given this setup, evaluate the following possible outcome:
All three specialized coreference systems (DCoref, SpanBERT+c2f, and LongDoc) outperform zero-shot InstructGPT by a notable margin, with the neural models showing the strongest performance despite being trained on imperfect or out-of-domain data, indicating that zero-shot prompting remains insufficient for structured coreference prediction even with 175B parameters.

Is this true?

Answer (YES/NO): NO